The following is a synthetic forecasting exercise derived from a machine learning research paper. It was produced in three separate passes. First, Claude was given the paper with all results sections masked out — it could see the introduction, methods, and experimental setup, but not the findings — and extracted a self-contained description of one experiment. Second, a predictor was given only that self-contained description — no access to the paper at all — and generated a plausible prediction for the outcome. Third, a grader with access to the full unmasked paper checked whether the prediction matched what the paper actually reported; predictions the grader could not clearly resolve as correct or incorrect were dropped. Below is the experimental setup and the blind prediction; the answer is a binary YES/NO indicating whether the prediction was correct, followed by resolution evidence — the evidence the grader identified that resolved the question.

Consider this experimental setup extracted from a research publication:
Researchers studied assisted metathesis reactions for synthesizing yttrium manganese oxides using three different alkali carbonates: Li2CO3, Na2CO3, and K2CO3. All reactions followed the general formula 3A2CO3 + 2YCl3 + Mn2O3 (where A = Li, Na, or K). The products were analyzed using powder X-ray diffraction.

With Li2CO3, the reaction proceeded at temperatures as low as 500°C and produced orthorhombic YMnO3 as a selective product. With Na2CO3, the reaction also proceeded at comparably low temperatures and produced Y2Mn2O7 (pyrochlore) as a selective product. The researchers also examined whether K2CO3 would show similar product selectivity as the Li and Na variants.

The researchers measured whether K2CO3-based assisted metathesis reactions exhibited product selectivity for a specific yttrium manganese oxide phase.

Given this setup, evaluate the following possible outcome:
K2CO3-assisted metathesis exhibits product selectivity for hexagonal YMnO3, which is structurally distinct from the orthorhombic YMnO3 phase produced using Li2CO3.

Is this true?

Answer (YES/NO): NO